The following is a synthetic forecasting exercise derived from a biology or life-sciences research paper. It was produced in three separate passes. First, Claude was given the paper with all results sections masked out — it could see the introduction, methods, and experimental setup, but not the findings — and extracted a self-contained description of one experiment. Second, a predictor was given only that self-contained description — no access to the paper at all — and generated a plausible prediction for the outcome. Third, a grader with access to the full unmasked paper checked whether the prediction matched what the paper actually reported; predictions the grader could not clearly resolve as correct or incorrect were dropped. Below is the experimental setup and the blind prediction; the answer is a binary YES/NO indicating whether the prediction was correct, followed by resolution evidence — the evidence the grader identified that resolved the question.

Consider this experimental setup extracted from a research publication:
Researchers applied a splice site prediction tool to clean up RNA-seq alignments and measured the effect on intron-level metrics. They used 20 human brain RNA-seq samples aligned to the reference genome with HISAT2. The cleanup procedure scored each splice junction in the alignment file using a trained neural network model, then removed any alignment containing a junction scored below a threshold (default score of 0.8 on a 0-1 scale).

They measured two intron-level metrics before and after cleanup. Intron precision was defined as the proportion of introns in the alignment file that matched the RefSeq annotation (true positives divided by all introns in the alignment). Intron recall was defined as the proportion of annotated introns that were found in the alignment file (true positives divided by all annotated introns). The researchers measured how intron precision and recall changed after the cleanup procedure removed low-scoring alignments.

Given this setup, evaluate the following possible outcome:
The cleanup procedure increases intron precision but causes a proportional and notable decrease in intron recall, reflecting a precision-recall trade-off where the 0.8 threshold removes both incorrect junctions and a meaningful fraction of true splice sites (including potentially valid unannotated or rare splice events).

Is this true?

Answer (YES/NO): NO